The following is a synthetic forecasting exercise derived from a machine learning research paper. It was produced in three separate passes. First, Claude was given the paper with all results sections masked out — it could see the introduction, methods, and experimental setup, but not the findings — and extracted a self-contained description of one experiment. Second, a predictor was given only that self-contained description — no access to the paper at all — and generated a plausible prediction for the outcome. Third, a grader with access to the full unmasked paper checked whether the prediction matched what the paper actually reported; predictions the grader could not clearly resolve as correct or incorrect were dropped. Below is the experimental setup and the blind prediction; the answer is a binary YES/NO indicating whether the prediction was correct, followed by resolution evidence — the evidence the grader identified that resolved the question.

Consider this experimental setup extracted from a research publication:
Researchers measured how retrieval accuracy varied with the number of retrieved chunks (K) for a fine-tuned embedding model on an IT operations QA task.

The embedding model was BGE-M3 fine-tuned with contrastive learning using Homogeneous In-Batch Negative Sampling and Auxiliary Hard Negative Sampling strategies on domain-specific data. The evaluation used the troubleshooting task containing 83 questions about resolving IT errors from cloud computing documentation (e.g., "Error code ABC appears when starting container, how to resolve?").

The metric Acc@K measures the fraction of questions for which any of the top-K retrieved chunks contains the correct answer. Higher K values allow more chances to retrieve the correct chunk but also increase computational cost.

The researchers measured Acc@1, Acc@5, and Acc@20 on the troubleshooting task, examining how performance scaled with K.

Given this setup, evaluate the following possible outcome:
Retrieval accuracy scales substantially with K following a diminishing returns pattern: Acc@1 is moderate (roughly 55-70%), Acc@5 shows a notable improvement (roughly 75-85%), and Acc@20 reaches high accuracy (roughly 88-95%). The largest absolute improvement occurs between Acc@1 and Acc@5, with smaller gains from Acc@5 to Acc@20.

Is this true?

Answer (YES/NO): NO